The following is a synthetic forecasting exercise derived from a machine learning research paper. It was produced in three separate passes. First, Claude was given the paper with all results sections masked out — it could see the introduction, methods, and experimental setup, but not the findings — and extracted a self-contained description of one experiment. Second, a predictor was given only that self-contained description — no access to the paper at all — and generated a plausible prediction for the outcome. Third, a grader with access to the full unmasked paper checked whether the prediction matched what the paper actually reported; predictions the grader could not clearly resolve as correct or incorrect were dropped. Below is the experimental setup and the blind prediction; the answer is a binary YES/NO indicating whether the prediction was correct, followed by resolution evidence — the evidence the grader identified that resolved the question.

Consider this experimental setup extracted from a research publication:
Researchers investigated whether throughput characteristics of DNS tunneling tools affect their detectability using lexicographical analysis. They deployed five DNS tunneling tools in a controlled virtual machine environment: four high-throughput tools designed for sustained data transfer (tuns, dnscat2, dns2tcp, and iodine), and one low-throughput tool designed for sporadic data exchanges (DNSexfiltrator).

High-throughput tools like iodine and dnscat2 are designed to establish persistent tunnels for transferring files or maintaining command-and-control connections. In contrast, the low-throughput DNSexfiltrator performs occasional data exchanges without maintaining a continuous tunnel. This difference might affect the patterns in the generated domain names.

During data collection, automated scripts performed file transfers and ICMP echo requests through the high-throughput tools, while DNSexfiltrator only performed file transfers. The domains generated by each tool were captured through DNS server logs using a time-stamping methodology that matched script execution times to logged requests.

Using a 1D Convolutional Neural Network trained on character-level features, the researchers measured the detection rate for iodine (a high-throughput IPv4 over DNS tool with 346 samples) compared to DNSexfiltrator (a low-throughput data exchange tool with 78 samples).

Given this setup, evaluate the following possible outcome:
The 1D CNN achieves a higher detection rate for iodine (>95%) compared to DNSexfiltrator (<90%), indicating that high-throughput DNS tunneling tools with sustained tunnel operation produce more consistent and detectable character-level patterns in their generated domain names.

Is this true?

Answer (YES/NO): NO